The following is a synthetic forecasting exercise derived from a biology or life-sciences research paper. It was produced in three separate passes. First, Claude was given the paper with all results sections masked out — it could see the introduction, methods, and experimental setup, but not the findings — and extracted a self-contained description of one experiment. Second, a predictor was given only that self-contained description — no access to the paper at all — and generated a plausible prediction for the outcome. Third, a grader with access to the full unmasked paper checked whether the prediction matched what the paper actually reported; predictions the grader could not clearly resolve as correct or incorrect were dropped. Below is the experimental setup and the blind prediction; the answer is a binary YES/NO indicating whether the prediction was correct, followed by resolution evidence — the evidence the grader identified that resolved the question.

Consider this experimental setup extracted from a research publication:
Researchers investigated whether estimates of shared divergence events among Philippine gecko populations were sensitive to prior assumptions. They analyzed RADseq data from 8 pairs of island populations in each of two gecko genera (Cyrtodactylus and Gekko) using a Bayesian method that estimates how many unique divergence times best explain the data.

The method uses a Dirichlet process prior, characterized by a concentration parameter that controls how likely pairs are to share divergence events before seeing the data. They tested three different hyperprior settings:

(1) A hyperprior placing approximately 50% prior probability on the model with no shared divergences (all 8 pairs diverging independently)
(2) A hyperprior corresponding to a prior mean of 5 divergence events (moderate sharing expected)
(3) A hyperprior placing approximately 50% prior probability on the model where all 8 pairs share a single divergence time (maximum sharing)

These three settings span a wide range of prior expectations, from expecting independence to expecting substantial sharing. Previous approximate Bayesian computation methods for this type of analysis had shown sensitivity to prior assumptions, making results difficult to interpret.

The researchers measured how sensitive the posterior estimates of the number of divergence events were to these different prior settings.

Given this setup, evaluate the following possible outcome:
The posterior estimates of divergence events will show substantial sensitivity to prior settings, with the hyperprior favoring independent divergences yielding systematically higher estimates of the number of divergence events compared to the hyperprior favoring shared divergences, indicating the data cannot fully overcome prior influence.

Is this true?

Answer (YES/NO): NO